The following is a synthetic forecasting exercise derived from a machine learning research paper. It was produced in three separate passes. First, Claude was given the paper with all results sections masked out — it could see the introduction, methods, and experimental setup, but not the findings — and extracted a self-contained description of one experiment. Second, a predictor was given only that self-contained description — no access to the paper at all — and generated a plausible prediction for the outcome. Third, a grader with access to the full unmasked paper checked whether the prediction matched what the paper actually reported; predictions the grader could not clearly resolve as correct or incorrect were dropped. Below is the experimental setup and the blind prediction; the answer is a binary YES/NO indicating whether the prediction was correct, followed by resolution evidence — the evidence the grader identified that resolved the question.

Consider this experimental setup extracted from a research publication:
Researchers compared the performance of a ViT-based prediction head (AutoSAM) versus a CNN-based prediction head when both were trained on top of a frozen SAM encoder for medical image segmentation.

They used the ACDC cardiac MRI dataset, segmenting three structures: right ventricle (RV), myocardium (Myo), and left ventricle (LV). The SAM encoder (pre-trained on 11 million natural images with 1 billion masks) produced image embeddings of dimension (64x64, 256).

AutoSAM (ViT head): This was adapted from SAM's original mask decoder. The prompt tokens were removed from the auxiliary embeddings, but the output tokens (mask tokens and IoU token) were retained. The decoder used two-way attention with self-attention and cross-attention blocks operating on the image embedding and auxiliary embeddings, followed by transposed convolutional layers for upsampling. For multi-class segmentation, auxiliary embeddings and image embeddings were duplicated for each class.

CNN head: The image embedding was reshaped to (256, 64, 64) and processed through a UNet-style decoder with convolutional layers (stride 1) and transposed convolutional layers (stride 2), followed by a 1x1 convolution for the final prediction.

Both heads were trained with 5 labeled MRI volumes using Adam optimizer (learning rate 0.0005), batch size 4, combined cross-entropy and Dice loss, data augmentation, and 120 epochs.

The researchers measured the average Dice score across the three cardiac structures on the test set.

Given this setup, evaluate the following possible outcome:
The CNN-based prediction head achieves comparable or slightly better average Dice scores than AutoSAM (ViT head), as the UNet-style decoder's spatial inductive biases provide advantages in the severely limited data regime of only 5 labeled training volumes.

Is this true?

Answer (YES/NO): YES